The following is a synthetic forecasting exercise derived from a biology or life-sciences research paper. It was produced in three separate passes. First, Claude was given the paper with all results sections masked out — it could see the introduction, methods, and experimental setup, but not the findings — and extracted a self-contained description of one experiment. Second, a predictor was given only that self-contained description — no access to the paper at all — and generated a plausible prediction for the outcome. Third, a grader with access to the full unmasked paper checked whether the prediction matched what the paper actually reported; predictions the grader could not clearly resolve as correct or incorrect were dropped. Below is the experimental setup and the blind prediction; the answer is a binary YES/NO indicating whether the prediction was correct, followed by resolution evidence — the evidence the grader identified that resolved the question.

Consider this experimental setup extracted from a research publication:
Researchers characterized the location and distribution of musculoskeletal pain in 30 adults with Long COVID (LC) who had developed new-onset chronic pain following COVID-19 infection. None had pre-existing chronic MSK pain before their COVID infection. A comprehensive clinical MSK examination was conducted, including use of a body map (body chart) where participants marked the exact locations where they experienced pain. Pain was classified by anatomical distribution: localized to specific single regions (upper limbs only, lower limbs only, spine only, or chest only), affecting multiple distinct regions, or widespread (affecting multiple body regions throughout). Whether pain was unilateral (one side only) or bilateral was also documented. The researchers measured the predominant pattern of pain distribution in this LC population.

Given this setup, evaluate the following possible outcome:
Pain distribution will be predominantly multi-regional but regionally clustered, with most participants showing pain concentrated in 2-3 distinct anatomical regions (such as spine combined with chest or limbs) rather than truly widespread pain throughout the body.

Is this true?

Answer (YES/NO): NO